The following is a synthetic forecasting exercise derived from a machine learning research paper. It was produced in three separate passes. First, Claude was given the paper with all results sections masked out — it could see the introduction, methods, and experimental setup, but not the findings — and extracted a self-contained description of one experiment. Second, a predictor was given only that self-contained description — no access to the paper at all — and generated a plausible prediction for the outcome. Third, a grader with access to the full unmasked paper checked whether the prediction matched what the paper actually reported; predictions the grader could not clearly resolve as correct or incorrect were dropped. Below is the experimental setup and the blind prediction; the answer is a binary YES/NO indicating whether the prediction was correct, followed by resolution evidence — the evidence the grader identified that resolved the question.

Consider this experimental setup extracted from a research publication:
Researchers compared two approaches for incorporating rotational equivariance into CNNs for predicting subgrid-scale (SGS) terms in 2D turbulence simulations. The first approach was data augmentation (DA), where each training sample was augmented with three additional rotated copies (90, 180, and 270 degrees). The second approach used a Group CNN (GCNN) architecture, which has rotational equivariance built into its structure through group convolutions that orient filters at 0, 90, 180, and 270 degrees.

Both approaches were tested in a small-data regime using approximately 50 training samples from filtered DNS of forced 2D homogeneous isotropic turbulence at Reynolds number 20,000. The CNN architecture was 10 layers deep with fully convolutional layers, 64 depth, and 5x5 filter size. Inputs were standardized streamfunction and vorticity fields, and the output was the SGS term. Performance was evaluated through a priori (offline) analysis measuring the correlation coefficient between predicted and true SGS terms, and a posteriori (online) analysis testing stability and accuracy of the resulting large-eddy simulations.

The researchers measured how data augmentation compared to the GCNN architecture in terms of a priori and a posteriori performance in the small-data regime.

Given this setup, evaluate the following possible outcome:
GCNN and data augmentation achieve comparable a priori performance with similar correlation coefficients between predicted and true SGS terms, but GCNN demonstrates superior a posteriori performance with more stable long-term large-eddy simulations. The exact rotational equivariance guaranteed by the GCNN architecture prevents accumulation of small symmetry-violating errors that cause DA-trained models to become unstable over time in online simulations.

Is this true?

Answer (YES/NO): NO